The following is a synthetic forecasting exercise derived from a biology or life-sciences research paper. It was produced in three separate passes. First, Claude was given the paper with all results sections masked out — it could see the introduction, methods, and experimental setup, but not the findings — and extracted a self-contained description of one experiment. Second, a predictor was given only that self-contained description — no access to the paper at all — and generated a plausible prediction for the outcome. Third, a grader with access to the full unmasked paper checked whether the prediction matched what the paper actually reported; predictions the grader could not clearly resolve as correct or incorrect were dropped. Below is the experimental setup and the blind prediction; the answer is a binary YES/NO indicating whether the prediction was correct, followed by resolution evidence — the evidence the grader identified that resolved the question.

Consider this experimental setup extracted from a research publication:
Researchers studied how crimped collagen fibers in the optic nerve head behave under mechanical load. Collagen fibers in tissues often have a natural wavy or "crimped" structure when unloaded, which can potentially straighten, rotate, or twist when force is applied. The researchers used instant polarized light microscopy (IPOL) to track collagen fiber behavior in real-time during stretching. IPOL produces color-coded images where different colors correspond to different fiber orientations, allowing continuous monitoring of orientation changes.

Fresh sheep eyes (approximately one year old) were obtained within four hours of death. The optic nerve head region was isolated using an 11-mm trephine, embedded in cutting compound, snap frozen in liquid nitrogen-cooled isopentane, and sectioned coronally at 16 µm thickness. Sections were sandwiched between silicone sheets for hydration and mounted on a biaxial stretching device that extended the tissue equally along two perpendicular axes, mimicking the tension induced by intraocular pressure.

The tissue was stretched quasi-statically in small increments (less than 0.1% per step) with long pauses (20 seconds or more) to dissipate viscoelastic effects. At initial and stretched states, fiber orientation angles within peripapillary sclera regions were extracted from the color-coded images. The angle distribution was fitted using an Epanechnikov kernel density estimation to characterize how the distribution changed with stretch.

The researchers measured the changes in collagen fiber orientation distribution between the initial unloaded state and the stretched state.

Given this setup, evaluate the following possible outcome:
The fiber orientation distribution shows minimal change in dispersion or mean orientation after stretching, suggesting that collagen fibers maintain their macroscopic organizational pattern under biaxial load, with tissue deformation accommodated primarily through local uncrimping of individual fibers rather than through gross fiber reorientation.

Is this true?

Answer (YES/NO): NO